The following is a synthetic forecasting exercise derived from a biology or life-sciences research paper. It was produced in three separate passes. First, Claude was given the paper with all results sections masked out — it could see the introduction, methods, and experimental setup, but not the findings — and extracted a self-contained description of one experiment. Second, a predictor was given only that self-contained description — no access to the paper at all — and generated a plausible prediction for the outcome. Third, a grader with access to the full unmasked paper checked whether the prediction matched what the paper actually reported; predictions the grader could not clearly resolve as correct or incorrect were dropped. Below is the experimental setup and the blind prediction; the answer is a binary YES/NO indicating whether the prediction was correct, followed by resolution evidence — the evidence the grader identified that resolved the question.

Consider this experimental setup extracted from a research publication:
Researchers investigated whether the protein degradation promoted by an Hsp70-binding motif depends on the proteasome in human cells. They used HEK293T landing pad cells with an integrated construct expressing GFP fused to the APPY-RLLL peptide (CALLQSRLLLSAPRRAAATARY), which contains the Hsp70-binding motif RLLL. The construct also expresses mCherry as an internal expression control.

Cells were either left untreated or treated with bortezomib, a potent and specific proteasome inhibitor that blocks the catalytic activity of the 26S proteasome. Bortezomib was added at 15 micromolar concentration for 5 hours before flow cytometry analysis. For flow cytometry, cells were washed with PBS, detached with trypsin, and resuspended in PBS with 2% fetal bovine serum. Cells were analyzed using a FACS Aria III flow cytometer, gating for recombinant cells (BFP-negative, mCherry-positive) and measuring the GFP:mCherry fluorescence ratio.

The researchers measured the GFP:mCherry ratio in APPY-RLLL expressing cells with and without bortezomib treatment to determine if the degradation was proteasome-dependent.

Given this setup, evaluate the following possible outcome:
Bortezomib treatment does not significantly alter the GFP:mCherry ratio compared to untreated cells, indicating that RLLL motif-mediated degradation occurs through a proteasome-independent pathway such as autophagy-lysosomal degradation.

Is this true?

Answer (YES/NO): NO